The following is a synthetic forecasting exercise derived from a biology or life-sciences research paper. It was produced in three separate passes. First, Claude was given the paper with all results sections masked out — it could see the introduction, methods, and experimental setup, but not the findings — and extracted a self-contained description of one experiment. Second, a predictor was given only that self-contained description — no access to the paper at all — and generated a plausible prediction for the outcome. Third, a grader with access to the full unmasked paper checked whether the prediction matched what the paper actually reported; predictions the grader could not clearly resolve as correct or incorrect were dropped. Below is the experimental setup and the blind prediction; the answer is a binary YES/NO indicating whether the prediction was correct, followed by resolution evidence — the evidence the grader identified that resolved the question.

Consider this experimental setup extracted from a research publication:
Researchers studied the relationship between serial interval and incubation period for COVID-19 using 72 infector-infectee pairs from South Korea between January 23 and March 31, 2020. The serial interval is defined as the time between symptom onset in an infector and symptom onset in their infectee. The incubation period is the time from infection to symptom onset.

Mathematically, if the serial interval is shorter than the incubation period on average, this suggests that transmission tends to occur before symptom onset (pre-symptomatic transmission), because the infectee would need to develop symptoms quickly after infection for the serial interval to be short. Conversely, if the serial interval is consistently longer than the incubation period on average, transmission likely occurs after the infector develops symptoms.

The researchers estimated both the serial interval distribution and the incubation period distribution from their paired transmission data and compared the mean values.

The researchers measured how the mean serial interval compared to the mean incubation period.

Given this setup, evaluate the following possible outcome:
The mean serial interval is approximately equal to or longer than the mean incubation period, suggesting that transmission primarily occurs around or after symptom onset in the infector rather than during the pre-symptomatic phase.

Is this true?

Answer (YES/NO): NO